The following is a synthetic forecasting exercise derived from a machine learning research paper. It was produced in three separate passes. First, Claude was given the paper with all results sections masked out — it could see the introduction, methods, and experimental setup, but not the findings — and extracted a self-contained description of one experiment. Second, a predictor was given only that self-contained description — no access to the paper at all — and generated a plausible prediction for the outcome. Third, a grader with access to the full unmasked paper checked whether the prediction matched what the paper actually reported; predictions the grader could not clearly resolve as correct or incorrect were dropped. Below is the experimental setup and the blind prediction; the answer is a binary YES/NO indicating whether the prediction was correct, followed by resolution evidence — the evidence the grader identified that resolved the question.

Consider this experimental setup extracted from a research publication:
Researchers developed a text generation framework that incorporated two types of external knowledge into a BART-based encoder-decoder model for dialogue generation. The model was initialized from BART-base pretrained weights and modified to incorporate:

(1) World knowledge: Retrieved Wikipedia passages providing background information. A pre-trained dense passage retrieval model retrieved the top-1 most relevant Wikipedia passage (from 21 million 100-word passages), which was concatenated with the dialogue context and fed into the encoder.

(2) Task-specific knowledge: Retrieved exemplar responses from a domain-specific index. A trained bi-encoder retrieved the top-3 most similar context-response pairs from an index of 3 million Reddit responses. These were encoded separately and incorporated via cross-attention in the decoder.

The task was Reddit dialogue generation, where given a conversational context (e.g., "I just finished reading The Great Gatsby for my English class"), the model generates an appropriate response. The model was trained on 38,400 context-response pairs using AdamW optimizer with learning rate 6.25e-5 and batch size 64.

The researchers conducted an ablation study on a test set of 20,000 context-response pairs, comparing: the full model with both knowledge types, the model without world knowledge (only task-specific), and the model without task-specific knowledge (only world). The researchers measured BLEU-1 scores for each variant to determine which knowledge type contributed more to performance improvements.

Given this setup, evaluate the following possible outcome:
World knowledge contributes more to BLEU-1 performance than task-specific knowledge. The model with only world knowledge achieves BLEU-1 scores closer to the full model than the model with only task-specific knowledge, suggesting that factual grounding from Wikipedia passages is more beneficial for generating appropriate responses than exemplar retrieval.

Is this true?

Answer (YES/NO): NO